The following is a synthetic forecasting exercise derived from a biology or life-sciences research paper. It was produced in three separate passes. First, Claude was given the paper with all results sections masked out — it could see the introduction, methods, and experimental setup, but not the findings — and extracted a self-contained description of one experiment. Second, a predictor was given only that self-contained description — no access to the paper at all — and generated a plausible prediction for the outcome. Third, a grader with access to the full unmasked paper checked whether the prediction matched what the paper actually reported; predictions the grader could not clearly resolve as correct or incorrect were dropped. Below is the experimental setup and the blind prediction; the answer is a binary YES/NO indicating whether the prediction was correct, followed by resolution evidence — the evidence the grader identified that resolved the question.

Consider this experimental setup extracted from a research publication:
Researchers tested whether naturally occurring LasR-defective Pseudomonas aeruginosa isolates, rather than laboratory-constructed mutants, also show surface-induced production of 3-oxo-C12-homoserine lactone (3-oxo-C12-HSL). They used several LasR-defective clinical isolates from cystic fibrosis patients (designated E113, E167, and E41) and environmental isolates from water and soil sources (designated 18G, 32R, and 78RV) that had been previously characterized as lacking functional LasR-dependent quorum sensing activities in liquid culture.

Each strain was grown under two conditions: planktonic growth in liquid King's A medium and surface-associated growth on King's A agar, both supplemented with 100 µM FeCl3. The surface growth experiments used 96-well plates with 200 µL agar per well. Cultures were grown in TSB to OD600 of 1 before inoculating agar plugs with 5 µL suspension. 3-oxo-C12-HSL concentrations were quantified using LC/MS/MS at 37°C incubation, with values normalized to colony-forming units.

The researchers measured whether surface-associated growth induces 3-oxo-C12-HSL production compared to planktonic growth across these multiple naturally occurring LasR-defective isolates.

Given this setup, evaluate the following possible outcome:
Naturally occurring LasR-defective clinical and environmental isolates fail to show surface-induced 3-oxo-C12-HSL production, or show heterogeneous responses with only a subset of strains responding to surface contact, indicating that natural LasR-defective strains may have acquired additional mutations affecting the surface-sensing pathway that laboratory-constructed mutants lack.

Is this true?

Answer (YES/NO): NO